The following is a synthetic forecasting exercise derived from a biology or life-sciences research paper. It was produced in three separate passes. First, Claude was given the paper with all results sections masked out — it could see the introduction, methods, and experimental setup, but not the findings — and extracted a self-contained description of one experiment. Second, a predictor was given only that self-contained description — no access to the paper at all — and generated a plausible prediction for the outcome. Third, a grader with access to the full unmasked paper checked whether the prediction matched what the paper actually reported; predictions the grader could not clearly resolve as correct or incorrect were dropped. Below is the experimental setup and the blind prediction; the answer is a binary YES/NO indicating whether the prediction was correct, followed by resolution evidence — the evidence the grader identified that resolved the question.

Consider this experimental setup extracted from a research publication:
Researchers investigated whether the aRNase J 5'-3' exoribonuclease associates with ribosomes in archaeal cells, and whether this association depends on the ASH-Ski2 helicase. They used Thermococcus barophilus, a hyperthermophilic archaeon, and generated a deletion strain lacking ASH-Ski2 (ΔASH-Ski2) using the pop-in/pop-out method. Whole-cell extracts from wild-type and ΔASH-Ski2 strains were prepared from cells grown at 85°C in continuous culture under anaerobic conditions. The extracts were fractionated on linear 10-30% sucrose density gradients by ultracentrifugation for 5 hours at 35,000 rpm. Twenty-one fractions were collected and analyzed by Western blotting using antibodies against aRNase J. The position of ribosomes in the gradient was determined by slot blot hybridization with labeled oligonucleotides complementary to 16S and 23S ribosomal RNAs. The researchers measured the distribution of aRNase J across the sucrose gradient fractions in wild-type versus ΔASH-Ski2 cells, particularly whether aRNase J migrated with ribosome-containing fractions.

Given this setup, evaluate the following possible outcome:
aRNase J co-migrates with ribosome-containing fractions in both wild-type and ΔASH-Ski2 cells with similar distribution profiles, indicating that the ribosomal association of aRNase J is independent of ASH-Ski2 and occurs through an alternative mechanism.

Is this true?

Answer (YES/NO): NO